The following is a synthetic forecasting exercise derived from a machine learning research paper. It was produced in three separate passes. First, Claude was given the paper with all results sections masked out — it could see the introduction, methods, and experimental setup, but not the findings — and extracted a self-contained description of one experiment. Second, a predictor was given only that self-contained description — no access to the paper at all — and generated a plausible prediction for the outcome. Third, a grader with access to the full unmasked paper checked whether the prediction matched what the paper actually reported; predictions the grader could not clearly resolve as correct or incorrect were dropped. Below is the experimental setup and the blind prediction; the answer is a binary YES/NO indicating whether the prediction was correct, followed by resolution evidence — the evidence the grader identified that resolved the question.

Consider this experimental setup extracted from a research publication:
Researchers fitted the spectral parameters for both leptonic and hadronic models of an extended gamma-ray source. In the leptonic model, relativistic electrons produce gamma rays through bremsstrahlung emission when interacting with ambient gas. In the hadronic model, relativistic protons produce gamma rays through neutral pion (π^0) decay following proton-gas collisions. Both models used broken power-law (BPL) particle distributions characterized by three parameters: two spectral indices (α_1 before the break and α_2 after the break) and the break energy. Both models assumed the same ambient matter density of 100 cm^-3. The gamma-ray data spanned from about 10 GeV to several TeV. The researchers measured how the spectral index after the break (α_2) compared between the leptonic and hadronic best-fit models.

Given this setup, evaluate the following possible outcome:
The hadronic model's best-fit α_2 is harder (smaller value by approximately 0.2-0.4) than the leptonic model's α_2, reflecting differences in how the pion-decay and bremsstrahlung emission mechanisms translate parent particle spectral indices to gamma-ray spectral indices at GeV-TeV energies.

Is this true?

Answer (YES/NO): NO